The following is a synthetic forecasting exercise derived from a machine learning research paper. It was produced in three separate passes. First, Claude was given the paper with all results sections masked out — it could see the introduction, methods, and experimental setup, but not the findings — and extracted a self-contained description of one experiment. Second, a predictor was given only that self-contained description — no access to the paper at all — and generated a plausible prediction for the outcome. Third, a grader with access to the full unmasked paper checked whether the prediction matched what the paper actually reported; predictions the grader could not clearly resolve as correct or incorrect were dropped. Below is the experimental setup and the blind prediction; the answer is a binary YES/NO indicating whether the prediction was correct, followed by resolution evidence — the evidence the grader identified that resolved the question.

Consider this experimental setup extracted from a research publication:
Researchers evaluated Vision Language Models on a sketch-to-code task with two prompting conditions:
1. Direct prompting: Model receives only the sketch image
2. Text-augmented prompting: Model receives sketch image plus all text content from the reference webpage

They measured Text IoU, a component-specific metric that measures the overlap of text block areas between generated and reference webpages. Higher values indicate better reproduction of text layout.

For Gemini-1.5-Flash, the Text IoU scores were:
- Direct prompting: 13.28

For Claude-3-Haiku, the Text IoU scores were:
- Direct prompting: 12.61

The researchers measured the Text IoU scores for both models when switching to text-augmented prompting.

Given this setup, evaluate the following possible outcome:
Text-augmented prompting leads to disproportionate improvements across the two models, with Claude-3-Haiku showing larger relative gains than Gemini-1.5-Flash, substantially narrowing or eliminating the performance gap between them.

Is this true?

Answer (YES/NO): YES